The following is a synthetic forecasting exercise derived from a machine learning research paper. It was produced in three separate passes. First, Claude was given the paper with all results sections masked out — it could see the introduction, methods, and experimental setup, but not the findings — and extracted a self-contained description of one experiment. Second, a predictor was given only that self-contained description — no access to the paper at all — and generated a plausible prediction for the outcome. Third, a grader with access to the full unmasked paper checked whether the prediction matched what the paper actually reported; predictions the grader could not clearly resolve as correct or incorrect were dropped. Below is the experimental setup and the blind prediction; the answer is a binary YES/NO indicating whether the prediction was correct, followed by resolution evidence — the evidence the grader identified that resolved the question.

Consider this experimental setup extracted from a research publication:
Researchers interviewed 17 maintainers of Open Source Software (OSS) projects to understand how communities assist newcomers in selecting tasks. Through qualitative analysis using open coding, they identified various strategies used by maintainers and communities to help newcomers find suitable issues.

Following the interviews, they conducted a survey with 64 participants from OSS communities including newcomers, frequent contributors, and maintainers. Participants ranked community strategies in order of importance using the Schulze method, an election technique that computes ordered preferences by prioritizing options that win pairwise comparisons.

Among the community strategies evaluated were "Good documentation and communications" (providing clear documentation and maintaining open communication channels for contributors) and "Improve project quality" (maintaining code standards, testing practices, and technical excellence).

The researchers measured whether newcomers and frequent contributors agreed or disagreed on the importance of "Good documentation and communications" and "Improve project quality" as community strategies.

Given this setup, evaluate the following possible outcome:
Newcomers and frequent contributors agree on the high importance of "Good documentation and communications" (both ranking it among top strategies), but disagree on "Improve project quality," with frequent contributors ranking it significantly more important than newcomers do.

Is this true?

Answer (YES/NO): NO